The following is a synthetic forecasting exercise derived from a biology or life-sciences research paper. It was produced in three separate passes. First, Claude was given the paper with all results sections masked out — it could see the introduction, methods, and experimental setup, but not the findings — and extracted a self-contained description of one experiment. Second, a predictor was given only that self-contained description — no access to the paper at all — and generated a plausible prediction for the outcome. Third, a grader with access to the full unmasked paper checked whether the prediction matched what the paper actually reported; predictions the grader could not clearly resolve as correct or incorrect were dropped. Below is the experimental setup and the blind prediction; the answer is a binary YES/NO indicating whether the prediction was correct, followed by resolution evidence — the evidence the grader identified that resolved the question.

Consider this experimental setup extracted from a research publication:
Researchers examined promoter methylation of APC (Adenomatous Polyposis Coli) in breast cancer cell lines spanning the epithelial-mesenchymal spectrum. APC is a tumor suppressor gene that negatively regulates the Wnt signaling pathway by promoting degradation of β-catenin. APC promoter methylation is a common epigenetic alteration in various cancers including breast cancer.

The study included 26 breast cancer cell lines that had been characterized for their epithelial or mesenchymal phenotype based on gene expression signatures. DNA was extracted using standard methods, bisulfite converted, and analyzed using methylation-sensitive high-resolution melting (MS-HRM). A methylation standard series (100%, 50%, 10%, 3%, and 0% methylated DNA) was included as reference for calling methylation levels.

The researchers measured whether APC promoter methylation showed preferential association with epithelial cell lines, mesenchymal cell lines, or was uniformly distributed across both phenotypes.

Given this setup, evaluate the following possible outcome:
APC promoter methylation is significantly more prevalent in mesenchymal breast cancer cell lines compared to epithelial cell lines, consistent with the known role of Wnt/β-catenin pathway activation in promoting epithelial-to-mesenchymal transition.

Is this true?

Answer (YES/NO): NO